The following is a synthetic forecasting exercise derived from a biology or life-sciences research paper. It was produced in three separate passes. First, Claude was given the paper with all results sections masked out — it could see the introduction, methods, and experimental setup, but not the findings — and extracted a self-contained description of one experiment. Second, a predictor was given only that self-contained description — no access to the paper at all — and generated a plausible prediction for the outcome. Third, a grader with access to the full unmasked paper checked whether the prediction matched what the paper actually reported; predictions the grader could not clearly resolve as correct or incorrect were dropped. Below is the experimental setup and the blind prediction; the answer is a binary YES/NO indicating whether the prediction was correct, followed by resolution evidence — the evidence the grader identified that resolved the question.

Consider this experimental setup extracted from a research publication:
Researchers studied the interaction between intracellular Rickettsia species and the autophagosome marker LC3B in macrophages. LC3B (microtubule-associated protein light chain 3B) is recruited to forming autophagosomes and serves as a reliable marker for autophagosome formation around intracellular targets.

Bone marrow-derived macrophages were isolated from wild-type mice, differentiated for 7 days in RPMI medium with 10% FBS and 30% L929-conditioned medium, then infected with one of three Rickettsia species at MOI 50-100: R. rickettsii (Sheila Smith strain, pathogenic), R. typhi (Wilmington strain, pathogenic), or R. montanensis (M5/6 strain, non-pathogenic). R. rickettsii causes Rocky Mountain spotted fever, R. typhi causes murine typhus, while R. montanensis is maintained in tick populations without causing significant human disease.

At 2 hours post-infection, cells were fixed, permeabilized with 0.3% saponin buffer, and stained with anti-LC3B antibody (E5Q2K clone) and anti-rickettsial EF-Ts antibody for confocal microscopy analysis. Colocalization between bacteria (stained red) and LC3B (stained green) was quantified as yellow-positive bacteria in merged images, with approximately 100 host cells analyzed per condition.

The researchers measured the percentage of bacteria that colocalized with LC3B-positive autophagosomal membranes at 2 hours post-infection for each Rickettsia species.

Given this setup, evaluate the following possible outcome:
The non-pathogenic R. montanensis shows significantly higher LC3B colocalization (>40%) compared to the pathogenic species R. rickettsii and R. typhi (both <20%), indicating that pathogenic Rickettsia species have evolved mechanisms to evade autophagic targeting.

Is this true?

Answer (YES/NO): NO